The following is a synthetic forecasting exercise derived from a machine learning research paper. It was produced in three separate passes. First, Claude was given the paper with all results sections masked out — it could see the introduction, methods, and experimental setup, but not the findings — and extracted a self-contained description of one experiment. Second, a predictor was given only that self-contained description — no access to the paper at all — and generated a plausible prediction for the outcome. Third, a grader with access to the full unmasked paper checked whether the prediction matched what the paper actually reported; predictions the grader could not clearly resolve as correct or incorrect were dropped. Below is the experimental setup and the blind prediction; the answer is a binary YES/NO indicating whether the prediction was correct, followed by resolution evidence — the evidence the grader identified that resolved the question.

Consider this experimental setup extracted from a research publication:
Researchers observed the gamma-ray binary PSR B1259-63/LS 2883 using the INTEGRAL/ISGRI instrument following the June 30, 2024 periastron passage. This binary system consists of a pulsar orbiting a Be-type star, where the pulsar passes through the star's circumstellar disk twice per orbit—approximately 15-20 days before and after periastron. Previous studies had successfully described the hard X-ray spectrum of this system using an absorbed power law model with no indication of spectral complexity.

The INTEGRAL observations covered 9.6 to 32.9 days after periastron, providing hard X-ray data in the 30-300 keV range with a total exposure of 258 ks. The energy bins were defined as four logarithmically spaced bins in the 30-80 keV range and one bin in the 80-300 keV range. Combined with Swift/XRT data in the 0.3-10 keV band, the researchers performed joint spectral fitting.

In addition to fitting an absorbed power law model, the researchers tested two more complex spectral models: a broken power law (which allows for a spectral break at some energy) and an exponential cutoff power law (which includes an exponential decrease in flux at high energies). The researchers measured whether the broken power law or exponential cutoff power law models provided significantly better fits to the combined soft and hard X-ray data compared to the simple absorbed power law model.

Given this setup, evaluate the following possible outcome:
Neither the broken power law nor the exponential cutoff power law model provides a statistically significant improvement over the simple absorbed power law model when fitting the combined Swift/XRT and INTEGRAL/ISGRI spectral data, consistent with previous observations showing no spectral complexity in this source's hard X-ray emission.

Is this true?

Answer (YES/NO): YES